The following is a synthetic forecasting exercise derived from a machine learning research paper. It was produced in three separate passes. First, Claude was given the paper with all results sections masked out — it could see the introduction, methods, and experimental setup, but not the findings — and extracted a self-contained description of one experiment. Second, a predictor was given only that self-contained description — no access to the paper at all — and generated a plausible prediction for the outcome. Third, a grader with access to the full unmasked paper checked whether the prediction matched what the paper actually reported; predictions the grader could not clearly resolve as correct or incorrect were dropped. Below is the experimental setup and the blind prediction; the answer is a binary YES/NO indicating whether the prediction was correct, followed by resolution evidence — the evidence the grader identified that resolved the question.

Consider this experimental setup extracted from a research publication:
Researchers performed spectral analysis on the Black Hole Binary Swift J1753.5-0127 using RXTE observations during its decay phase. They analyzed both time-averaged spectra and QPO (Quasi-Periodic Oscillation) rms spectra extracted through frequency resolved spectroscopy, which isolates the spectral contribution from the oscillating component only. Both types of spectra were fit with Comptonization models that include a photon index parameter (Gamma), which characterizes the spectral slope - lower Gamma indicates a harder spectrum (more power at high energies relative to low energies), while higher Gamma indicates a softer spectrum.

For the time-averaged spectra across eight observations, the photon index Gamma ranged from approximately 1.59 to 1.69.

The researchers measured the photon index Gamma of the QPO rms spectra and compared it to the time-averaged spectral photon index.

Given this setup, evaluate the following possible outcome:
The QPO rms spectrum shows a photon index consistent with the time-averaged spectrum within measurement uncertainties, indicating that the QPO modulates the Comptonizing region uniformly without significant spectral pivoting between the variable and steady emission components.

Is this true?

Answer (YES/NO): NO